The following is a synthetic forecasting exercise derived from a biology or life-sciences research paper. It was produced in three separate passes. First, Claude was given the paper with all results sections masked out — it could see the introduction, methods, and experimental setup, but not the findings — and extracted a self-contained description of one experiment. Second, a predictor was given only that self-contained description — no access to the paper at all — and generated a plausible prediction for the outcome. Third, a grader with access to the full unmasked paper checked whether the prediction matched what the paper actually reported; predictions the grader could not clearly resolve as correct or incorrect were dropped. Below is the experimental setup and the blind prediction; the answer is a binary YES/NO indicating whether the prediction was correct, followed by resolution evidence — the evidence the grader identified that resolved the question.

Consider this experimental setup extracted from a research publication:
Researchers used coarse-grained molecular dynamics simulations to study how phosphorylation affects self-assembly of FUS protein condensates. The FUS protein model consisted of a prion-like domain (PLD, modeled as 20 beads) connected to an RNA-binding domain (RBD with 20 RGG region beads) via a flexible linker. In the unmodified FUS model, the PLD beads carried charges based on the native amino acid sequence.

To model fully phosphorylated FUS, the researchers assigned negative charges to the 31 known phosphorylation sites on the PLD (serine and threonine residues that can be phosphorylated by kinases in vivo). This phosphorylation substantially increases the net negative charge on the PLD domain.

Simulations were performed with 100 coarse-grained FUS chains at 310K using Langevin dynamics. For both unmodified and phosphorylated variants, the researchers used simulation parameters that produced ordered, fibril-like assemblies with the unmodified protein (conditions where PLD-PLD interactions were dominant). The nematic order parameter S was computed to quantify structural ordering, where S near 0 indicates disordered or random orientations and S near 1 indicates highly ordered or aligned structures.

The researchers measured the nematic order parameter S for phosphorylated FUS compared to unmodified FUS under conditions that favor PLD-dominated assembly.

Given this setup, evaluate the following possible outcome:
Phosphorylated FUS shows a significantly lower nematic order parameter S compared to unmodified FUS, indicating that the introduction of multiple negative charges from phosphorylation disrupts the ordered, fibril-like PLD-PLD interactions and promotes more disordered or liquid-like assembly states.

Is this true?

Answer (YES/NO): YES